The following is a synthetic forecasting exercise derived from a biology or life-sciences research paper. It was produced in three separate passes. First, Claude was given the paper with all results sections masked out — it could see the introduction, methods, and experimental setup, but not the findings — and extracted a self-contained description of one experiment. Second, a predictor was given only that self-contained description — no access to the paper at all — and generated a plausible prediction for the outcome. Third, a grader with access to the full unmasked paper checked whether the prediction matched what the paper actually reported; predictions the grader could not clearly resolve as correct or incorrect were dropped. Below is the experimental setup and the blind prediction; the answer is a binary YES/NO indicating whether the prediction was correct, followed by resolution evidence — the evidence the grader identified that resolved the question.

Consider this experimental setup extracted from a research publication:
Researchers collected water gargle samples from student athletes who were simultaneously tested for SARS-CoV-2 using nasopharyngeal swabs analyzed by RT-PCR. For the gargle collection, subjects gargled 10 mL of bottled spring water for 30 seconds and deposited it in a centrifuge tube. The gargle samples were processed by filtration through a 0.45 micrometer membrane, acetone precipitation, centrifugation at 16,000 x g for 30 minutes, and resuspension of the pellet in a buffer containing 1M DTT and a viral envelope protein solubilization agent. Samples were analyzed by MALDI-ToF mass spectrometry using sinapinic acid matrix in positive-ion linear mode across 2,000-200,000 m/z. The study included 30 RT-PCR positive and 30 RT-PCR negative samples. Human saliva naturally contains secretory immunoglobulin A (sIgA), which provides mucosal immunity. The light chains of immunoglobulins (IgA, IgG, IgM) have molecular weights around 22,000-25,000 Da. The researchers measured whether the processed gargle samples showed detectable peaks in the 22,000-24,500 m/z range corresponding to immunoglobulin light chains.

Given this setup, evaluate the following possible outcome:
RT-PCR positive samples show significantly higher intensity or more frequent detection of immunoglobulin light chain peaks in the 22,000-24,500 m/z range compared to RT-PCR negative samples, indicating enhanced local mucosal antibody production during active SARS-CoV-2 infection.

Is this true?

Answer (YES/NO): YES